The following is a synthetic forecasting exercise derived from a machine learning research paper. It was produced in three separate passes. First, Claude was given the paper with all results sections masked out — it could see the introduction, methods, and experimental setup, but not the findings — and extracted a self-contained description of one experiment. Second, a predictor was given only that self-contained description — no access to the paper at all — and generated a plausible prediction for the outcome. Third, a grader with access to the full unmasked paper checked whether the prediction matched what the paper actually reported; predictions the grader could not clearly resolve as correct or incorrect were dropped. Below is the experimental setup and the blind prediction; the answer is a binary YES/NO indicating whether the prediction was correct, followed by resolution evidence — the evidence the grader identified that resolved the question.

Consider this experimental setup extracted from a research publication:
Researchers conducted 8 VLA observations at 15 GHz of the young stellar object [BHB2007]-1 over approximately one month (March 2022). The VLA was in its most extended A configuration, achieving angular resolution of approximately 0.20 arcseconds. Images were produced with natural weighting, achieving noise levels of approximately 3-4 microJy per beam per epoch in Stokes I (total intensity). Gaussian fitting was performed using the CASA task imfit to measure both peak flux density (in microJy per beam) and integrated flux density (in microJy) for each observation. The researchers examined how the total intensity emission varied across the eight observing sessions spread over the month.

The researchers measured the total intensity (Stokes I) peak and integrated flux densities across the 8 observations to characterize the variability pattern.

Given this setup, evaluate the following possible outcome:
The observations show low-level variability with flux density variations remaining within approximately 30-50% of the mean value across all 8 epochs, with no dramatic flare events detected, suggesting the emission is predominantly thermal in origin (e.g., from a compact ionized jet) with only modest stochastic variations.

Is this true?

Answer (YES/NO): NO